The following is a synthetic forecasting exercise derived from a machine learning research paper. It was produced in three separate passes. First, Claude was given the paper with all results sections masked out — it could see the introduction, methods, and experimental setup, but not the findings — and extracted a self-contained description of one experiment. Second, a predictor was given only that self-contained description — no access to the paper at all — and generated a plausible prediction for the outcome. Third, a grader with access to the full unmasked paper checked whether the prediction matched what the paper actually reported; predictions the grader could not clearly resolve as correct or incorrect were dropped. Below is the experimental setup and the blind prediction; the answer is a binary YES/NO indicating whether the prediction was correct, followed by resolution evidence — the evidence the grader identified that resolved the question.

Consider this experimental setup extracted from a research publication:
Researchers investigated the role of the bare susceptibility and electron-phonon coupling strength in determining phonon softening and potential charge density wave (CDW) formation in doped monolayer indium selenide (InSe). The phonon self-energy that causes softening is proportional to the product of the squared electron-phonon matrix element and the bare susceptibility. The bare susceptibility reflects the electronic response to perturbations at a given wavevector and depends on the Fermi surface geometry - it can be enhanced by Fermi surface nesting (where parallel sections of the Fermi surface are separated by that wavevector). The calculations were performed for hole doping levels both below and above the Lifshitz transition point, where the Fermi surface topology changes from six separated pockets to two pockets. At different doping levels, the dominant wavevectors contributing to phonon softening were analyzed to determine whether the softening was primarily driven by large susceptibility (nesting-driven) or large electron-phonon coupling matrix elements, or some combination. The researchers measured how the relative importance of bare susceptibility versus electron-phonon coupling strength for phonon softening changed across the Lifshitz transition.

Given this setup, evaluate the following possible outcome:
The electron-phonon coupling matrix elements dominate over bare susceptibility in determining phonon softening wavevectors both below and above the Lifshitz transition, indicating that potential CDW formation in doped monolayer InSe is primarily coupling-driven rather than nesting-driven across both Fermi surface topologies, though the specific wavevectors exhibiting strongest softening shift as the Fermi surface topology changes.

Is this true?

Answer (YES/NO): NO